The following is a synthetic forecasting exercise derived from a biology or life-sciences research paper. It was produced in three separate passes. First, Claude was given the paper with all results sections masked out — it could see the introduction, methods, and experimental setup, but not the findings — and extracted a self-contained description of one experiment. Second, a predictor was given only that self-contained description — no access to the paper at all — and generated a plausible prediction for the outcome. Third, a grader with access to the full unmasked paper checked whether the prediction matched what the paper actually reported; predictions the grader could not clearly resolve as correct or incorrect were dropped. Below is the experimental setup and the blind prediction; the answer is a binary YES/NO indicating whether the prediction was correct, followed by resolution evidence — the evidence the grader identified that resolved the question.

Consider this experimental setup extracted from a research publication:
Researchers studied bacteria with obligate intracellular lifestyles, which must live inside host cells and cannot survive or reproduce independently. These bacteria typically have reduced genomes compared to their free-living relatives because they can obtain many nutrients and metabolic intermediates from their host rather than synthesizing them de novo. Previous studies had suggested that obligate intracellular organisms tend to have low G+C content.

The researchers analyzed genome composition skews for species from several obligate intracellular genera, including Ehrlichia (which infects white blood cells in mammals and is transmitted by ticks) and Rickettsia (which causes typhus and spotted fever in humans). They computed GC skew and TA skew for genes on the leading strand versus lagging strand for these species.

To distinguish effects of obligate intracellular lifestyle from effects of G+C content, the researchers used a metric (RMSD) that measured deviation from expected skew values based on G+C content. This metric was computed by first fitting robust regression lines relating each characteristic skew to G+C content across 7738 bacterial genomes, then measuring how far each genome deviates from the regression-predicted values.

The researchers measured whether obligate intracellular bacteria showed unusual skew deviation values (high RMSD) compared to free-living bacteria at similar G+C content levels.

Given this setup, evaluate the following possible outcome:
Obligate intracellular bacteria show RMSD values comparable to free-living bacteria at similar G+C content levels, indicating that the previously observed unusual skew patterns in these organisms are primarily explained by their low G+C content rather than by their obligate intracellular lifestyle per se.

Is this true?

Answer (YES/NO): NO